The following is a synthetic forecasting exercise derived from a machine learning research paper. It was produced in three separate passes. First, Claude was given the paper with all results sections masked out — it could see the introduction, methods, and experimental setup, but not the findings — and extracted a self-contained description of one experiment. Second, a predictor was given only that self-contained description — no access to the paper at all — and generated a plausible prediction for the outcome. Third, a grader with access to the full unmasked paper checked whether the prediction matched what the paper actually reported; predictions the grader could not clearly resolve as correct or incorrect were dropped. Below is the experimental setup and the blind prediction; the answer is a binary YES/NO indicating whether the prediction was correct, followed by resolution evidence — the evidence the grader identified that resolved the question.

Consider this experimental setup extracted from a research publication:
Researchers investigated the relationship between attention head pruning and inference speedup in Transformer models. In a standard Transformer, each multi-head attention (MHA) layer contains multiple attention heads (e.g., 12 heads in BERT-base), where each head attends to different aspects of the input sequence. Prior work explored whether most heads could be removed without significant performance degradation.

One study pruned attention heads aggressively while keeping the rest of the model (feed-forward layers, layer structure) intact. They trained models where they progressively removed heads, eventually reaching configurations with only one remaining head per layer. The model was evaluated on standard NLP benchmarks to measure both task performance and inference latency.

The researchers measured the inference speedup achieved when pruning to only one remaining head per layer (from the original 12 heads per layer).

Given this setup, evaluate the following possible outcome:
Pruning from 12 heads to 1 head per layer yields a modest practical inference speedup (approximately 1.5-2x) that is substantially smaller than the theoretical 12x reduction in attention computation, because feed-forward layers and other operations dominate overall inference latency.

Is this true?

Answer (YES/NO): NO